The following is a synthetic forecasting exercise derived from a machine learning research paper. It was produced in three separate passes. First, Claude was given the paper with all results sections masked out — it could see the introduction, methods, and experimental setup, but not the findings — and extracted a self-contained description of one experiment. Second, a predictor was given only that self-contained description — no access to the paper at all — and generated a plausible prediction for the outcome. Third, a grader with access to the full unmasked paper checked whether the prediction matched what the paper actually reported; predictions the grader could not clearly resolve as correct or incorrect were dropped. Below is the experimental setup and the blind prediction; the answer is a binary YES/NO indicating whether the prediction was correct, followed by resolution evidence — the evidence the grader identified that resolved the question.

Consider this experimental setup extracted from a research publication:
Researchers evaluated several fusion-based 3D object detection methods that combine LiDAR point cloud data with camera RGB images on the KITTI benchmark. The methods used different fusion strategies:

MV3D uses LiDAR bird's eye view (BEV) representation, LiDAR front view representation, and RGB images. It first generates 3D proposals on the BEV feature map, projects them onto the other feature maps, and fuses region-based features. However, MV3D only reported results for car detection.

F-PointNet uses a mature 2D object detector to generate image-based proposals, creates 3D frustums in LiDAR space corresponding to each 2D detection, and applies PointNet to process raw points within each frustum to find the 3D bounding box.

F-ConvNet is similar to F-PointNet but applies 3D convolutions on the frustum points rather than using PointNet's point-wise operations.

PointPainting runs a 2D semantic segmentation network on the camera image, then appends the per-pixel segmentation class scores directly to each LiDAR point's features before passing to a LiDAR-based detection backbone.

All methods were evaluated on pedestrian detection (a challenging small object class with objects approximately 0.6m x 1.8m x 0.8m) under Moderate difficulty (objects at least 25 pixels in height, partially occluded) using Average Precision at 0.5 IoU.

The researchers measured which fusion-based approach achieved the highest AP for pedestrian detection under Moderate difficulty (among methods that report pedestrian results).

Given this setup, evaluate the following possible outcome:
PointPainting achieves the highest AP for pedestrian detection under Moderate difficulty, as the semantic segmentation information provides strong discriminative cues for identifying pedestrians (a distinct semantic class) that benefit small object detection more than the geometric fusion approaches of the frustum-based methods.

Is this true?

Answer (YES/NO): NO